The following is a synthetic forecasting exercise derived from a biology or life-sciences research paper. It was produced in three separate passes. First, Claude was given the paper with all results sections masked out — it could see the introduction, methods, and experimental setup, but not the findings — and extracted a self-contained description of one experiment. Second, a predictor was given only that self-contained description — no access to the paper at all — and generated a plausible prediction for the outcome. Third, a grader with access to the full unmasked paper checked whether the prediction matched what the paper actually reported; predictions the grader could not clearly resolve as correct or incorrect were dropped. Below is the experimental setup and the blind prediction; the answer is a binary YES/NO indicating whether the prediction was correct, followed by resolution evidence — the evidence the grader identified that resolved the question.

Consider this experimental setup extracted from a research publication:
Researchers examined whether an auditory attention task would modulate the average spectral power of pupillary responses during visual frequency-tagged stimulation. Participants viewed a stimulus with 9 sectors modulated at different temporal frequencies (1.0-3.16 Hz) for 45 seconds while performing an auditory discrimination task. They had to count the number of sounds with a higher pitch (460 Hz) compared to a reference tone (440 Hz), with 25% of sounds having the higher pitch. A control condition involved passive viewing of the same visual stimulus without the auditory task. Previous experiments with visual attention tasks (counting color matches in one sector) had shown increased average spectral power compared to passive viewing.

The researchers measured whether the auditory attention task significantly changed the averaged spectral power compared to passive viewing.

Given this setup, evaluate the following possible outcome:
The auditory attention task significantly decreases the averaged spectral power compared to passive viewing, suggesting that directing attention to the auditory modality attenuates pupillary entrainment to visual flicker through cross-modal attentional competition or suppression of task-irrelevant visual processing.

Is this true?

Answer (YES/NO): NO